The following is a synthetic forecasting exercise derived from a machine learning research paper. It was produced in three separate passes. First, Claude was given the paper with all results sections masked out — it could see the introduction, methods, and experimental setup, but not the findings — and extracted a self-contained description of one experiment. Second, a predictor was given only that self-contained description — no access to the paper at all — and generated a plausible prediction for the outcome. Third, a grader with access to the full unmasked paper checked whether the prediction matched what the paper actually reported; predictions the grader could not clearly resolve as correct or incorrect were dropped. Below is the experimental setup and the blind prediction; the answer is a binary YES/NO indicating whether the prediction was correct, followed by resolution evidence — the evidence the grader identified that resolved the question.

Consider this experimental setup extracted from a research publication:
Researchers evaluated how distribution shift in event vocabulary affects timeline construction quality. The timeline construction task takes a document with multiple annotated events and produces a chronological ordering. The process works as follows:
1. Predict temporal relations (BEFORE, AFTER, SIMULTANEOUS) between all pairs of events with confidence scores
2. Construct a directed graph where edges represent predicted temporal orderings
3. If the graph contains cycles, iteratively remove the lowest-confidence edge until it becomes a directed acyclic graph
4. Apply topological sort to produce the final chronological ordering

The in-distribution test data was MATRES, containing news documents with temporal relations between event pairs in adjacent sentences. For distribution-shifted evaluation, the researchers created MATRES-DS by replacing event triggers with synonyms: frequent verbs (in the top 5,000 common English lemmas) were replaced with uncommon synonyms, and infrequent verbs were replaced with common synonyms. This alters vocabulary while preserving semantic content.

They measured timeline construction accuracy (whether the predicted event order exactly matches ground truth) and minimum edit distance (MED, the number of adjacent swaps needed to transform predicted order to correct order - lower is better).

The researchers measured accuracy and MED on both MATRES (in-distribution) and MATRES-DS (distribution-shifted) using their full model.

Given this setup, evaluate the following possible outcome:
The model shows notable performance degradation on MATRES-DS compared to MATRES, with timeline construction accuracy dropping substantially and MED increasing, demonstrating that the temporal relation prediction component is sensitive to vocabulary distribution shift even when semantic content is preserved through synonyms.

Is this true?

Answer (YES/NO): YES